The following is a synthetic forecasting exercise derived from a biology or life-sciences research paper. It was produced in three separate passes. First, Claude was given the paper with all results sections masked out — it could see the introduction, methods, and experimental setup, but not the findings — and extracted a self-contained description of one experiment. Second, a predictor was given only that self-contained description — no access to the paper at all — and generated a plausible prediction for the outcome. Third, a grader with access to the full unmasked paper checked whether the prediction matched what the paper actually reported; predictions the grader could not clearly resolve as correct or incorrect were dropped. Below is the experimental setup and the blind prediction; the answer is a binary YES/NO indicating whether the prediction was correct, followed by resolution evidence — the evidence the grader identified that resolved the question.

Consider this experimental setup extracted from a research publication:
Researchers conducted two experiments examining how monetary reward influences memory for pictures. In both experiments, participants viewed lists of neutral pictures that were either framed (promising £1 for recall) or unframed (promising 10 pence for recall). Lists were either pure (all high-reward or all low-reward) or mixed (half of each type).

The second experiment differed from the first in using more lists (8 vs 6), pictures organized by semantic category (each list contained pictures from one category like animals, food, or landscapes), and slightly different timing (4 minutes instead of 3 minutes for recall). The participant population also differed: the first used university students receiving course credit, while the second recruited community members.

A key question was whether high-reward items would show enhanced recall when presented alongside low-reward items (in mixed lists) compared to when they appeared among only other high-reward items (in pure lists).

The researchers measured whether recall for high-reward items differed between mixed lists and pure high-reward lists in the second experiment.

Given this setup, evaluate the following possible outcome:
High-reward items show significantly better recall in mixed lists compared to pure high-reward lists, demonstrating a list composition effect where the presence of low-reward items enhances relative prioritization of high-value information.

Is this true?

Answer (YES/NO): YES